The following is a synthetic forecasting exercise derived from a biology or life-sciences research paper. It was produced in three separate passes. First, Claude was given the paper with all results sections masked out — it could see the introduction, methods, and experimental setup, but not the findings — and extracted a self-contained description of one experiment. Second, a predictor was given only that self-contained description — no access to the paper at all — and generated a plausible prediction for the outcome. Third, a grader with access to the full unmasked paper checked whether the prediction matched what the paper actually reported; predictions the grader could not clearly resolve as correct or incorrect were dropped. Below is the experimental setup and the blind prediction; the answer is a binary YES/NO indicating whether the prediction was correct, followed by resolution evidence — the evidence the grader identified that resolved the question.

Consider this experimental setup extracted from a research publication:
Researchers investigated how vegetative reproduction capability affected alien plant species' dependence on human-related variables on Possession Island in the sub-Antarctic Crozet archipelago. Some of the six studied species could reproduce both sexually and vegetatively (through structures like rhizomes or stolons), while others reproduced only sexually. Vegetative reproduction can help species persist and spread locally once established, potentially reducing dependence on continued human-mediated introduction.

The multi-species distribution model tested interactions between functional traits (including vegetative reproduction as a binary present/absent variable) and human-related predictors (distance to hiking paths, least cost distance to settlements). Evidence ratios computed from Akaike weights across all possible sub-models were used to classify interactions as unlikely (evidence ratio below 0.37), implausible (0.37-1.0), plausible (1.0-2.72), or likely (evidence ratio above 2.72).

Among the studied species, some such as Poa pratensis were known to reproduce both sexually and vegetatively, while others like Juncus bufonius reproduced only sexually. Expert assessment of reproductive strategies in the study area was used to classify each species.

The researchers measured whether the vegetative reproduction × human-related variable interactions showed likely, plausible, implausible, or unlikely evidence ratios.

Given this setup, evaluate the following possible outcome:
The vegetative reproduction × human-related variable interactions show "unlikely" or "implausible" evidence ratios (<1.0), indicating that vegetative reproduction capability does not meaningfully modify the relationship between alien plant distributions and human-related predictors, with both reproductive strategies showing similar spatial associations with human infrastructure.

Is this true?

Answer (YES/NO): NO